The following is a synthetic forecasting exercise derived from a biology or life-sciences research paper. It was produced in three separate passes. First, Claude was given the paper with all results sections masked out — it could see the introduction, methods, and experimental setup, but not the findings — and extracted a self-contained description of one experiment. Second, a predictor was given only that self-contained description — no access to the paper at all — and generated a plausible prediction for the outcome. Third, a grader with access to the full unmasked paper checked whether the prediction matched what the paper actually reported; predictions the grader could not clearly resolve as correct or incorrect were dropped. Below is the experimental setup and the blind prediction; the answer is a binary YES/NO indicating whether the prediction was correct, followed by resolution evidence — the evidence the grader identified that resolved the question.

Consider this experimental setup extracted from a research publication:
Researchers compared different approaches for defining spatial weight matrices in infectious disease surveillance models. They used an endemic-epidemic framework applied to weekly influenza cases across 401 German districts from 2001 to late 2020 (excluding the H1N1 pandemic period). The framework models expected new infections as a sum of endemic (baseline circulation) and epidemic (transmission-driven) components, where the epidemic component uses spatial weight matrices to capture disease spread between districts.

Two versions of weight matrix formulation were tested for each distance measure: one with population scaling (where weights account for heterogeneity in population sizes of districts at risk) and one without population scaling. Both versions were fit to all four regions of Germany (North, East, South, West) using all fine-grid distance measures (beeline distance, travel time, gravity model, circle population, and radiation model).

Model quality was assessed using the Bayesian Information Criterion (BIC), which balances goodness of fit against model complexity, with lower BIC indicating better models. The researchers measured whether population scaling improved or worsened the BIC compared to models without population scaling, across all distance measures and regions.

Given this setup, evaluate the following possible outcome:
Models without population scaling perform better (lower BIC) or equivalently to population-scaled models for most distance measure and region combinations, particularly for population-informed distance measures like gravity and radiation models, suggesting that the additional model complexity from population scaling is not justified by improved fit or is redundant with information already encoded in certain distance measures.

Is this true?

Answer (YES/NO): NO